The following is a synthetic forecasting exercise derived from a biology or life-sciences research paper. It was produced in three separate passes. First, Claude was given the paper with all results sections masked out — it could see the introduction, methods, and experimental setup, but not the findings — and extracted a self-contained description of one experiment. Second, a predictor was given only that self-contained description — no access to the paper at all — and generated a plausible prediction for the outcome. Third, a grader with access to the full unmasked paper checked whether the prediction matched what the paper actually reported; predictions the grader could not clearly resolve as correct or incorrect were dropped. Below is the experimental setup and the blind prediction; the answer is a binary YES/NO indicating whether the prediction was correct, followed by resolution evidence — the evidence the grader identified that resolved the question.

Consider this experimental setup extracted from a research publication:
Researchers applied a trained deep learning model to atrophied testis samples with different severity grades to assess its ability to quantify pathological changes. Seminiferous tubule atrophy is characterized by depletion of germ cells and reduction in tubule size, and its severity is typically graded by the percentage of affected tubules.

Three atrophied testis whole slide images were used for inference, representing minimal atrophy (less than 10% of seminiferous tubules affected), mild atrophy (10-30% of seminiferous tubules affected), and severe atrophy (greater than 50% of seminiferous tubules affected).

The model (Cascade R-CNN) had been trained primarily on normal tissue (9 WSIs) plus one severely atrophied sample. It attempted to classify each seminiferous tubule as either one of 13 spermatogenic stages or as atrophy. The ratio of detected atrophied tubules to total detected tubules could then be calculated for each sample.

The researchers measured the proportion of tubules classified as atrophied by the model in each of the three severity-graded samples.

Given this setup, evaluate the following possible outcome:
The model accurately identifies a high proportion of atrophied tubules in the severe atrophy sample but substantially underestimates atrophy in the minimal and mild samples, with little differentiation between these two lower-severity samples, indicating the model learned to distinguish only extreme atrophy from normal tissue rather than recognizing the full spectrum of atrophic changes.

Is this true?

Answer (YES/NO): NO